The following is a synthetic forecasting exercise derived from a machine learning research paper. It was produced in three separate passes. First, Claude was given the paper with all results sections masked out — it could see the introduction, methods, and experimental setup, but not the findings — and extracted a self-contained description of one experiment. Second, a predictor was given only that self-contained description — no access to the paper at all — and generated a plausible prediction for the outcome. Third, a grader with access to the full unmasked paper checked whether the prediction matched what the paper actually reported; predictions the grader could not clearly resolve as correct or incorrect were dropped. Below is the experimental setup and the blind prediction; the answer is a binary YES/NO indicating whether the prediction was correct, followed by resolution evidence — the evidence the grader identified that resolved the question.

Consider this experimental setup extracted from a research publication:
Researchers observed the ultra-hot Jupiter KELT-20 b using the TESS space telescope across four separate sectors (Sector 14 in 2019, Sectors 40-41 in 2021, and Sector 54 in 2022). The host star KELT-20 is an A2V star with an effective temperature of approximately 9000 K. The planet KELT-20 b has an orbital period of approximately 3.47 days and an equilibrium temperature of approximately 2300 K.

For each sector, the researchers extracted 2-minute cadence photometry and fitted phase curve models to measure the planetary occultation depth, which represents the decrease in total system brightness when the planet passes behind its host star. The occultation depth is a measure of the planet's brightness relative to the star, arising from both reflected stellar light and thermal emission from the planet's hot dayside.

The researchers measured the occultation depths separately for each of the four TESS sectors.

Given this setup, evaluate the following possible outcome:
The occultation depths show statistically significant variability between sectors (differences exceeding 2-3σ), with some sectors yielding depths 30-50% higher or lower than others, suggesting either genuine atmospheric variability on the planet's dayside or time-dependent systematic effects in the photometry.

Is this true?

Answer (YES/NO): YES